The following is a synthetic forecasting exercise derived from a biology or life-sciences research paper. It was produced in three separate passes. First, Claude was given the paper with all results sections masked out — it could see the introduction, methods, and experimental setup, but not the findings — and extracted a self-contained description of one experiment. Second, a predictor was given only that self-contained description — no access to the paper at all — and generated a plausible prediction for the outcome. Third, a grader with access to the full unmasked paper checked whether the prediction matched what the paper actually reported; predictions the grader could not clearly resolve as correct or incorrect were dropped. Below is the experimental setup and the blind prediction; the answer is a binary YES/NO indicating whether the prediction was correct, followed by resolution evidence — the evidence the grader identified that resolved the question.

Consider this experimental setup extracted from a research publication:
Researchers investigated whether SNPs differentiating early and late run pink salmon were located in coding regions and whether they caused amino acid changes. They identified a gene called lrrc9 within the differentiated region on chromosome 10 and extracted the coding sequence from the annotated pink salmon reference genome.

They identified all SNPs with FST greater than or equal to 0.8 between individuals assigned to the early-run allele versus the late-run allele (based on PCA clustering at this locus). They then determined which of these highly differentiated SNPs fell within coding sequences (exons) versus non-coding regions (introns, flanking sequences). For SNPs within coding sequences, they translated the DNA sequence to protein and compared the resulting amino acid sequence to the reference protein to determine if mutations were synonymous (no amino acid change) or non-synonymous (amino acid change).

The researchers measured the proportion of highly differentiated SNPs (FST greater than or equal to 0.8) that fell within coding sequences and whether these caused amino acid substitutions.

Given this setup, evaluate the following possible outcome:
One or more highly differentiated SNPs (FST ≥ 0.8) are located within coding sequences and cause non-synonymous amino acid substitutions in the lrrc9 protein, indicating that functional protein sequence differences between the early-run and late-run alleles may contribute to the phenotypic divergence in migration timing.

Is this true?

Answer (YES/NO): YES